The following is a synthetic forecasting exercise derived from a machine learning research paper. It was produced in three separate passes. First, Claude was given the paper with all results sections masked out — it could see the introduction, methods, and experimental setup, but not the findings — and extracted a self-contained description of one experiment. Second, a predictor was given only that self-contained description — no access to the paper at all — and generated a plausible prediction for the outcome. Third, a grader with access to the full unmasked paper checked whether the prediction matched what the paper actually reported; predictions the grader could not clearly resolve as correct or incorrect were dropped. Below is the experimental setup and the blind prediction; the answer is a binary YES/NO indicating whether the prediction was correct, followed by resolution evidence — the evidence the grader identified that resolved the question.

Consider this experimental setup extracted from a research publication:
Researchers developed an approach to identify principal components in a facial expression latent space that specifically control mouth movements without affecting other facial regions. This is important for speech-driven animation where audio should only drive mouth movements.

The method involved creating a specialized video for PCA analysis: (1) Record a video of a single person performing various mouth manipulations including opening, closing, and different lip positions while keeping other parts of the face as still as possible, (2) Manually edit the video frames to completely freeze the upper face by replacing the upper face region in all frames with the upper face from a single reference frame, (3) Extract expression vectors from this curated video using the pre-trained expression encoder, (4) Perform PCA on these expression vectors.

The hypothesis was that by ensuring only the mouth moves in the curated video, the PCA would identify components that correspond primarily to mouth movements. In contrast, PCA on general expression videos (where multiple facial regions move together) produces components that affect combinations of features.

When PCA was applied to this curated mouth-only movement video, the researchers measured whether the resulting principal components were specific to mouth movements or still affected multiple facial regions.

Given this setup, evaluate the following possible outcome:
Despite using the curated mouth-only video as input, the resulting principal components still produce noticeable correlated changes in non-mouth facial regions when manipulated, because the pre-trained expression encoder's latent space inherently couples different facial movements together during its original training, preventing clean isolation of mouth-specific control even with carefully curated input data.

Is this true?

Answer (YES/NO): NO